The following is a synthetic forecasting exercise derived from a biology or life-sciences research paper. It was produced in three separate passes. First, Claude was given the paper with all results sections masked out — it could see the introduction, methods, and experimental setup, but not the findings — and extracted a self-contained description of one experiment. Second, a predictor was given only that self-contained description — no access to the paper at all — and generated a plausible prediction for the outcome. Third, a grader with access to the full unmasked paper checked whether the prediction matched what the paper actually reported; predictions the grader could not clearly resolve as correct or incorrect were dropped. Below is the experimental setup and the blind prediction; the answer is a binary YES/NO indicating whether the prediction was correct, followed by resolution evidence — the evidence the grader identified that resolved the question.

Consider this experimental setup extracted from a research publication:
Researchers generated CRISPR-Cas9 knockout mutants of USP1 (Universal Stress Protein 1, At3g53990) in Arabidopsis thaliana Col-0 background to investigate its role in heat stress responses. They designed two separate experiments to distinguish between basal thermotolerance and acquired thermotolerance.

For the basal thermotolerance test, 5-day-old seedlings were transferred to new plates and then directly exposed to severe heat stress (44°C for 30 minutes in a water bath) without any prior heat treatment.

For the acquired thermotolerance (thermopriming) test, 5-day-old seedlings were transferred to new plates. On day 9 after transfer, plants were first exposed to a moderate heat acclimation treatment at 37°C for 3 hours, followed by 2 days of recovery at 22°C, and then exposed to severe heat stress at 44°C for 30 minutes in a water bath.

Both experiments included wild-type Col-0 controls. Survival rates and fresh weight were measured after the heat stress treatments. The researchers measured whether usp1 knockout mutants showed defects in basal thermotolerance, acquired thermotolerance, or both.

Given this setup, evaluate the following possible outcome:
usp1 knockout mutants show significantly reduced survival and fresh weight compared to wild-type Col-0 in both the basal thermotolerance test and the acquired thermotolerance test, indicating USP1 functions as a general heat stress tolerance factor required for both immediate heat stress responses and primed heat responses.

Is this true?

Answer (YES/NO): NO